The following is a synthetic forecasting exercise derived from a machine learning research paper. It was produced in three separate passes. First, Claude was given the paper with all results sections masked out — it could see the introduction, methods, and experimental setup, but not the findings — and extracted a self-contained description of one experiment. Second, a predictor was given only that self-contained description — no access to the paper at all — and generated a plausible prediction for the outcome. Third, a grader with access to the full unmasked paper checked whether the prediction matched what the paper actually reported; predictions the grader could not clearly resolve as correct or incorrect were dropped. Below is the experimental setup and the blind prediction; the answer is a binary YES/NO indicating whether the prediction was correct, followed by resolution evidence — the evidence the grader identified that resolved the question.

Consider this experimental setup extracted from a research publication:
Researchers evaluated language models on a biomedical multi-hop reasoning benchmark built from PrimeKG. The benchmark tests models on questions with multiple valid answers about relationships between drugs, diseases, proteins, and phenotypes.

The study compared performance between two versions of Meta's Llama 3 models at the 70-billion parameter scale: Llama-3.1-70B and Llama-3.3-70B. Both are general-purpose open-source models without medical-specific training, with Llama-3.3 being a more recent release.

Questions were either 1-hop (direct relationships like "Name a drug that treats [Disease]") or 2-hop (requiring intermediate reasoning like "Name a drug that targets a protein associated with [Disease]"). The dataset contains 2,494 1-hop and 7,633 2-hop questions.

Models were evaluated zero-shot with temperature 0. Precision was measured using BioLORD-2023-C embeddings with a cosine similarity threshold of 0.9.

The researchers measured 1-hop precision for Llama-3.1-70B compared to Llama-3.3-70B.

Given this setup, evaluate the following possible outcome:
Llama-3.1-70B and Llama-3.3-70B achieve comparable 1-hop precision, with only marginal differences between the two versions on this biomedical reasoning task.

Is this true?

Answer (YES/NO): YES